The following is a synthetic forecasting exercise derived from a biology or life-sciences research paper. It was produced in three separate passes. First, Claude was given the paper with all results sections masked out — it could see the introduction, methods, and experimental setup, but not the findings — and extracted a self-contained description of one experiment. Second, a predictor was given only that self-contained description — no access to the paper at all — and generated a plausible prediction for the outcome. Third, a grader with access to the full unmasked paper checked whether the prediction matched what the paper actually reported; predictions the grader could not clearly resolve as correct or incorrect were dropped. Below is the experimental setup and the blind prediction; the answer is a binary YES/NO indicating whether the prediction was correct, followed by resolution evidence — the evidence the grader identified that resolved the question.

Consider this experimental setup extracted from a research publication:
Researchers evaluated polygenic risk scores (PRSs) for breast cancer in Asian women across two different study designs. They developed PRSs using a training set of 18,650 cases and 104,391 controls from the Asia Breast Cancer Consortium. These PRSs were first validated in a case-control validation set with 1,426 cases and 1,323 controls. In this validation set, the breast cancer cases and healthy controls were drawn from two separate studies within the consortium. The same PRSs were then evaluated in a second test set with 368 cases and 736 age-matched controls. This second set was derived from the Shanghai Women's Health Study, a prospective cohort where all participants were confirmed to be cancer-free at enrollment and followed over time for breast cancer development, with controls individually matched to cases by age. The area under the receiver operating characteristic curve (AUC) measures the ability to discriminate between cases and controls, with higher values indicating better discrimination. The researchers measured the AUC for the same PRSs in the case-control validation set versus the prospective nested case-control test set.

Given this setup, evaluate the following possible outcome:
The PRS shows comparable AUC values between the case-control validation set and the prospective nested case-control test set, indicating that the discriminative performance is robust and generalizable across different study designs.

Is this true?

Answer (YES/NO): NO